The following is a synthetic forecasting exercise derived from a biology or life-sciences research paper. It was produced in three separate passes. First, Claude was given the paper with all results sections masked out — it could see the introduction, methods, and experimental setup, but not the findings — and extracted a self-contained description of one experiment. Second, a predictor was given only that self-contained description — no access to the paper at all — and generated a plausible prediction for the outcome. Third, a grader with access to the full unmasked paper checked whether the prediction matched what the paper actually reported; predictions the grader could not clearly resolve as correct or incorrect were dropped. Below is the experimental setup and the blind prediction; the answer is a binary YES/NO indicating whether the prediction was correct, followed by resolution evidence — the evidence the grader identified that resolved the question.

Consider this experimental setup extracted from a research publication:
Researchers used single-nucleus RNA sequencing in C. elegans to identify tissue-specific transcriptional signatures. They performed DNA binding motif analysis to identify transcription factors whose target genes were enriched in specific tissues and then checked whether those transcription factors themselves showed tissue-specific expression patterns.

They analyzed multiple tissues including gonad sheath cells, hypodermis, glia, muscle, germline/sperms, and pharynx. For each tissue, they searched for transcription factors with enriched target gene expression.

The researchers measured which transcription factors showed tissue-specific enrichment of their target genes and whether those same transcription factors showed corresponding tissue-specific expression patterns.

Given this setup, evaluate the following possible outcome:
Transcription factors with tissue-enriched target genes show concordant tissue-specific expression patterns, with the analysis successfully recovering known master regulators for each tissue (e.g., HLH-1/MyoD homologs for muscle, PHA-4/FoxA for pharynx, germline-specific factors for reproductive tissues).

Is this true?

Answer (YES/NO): YES